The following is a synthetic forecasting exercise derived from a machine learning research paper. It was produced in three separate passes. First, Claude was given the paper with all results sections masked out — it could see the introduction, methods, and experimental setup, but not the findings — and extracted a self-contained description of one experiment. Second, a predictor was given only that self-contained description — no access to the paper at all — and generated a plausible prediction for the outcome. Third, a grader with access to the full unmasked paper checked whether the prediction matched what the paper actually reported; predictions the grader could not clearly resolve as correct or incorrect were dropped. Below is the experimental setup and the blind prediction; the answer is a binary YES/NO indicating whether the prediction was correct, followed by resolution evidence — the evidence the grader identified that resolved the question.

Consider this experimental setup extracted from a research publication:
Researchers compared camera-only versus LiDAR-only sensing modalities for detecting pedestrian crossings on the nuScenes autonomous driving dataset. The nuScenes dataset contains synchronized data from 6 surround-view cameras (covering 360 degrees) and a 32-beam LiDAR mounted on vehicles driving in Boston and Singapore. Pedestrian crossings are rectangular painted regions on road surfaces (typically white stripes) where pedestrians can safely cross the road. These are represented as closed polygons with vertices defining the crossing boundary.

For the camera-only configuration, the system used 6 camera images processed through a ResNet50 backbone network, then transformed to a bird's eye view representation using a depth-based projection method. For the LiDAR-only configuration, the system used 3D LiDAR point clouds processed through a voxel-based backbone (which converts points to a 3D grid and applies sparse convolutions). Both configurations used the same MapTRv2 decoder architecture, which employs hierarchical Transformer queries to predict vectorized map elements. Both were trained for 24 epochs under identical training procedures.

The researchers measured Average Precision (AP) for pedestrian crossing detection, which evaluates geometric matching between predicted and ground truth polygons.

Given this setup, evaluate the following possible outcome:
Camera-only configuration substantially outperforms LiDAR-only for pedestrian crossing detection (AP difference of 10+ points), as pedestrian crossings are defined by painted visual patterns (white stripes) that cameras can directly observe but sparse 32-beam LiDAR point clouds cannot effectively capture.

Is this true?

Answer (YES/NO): NO